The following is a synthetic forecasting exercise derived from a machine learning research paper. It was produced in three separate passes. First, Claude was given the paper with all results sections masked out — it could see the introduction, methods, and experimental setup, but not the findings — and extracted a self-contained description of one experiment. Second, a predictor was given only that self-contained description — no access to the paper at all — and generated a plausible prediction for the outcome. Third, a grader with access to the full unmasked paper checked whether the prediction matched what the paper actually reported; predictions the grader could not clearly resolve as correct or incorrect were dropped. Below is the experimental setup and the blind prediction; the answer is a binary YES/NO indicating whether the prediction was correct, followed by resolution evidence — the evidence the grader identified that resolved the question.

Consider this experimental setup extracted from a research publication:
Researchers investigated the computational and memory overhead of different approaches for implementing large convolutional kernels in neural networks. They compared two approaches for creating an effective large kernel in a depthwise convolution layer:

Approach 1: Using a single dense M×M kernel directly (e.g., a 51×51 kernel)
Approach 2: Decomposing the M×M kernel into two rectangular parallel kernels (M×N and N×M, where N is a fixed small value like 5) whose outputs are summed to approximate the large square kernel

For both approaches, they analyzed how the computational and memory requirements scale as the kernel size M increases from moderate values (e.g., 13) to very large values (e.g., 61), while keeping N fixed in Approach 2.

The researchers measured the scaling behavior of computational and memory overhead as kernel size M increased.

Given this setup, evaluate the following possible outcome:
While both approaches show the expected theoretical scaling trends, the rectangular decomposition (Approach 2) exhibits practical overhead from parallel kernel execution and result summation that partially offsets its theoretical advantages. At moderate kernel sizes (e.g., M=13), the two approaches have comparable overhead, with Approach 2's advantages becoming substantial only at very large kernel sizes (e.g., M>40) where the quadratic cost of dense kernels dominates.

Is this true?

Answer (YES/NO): NO